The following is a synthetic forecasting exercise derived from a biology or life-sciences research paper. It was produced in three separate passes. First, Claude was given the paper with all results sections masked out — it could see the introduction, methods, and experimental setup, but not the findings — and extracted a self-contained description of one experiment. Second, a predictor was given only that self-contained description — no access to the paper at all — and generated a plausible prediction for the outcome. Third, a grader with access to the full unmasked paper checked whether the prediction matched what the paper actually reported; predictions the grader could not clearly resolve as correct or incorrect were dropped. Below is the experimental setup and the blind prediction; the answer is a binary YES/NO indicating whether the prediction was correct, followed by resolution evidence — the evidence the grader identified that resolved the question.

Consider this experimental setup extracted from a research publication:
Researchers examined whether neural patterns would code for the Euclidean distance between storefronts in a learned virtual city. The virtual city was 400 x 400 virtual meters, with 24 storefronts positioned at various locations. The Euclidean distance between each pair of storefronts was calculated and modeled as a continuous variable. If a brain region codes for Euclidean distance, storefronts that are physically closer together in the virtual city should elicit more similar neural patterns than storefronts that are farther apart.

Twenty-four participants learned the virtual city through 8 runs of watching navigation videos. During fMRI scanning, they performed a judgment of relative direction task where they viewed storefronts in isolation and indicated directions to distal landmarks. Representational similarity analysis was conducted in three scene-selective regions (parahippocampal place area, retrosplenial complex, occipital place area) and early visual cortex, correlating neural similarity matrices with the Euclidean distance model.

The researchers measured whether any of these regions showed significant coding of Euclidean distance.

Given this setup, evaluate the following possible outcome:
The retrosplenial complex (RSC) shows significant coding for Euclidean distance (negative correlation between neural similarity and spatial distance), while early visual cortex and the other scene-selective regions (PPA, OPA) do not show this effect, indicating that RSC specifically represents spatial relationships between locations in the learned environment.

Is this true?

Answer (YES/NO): NO